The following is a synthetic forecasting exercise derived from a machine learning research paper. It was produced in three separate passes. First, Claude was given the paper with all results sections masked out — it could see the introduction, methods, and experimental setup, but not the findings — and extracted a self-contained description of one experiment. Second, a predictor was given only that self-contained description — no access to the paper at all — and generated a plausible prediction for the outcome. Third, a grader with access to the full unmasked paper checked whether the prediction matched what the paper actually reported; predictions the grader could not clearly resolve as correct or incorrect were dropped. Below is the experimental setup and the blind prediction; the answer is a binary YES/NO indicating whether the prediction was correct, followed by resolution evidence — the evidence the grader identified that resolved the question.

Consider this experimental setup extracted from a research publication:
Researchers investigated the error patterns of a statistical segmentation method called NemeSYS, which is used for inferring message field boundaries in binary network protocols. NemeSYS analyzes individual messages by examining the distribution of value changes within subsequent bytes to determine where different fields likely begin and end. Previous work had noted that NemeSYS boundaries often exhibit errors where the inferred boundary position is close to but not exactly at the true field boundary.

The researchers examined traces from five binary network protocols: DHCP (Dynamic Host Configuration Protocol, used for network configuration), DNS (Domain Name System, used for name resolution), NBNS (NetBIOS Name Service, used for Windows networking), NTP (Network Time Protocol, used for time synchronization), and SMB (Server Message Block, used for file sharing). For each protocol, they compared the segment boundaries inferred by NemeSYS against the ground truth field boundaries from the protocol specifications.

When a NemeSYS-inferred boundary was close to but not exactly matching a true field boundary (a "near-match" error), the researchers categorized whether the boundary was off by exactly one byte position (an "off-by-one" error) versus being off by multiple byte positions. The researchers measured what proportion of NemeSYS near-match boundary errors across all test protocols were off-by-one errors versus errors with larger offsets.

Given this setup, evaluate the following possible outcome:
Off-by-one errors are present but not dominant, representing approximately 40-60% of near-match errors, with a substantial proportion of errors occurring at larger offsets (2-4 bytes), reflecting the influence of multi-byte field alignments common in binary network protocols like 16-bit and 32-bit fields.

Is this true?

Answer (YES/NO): NO